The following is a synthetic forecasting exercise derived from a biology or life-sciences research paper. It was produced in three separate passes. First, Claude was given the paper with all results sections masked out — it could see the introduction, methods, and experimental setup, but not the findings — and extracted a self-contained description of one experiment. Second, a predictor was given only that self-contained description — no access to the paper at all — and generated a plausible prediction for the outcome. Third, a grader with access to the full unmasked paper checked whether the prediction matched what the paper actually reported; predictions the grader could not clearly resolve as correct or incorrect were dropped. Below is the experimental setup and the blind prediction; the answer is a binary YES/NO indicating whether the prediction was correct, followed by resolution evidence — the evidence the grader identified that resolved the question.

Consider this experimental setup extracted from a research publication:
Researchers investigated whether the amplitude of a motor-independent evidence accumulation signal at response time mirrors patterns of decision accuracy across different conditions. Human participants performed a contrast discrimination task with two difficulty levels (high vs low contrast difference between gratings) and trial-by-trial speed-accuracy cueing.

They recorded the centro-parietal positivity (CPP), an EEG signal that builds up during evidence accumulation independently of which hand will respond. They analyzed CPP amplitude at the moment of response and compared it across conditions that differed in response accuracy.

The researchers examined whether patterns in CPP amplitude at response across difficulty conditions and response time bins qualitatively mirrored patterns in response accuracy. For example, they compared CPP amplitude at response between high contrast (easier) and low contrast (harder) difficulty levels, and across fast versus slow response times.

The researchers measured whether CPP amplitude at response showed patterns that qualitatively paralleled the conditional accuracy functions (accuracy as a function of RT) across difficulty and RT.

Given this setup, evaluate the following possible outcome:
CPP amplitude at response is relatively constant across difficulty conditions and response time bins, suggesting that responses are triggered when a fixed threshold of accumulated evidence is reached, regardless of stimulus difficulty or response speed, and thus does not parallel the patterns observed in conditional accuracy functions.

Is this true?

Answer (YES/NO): NO